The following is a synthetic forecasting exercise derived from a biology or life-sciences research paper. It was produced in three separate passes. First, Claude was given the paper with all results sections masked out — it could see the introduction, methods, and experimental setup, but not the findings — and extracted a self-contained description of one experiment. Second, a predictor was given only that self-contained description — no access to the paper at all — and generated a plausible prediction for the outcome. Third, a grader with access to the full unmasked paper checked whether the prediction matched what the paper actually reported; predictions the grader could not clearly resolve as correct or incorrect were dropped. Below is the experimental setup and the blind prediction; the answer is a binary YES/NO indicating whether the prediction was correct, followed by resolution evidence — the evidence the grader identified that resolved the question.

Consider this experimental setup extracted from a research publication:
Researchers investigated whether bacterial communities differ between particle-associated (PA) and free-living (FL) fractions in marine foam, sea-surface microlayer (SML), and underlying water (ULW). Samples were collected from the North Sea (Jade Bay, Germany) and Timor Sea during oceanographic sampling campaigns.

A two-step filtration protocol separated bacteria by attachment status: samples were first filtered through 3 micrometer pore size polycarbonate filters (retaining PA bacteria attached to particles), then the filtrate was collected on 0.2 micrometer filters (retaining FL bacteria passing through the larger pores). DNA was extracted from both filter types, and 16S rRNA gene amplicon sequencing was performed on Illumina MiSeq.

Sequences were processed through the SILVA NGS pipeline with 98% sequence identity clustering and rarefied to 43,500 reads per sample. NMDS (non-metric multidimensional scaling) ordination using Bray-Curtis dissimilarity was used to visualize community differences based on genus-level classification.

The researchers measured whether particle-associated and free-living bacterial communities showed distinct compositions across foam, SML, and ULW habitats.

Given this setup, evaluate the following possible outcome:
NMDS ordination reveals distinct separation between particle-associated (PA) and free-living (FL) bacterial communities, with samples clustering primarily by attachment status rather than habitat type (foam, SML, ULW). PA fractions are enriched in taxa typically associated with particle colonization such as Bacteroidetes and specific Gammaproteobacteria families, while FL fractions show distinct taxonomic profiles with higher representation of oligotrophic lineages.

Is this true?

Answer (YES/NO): NO